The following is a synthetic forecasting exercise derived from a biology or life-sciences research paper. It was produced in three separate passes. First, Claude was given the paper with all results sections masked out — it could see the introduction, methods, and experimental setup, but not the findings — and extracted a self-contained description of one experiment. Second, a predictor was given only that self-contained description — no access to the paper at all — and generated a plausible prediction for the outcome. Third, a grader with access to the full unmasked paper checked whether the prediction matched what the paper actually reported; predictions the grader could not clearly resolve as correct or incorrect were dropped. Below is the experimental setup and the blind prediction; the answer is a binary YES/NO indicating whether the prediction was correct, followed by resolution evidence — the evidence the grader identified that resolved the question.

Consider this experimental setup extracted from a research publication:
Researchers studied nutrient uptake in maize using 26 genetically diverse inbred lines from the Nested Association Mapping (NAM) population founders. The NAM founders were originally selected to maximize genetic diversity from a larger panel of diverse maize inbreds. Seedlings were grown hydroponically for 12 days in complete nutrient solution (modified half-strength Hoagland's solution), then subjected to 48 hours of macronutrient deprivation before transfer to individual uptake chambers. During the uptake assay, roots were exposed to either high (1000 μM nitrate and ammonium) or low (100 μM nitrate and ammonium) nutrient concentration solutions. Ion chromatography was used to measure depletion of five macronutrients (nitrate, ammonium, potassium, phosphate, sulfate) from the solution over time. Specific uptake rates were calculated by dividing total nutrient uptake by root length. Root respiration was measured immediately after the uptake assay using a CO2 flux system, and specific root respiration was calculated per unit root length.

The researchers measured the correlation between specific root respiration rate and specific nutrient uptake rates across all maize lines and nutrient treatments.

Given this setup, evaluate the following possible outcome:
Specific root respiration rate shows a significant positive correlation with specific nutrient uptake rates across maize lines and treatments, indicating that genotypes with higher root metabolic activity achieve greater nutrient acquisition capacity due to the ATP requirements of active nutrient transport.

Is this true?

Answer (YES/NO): NO